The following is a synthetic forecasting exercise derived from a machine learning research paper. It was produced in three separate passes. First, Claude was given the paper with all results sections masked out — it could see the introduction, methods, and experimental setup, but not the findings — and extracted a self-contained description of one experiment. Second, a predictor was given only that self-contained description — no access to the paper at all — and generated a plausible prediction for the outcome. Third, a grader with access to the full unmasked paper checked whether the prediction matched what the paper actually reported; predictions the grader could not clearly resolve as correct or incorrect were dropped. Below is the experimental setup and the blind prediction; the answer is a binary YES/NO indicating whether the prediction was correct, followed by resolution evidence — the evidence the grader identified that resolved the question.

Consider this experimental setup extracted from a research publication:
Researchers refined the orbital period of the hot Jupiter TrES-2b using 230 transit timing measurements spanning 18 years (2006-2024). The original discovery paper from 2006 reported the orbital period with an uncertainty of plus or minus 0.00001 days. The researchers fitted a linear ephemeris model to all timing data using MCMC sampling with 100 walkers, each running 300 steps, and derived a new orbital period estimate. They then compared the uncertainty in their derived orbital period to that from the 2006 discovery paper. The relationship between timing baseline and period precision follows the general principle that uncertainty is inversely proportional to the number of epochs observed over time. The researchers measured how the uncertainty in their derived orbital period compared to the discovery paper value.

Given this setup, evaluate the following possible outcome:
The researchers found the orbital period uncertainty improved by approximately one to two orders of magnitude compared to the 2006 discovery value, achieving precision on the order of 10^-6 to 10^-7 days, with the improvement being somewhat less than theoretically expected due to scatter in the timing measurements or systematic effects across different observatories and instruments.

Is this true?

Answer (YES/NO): NO